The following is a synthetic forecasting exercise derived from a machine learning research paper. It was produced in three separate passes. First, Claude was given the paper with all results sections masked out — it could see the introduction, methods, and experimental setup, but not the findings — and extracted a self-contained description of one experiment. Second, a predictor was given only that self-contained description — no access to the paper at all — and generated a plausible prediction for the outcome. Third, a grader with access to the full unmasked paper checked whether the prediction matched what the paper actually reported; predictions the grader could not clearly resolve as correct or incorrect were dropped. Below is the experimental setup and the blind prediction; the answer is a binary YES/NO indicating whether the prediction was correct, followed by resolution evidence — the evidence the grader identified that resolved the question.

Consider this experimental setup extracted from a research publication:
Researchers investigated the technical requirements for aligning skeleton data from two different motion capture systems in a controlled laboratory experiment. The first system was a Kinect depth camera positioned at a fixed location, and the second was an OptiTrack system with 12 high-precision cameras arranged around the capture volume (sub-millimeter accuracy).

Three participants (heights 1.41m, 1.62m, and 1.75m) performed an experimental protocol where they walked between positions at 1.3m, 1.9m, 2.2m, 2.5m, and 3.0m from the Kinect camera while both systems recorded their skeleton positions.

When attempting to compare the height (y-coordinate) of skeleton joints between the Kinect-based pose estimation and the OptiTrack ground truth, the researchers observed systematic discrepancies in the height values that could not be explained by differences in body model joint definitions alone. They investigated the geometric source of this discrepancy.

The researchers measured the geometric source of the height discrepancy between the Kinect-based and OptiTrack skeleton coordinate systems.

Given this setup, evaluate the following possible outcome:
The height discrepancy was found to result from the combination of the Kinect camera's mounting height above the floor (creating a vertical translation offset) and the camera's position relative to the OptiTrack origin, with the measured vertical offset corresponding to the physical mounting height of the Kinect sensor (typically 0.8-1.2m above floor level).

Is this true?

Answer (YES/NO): NO